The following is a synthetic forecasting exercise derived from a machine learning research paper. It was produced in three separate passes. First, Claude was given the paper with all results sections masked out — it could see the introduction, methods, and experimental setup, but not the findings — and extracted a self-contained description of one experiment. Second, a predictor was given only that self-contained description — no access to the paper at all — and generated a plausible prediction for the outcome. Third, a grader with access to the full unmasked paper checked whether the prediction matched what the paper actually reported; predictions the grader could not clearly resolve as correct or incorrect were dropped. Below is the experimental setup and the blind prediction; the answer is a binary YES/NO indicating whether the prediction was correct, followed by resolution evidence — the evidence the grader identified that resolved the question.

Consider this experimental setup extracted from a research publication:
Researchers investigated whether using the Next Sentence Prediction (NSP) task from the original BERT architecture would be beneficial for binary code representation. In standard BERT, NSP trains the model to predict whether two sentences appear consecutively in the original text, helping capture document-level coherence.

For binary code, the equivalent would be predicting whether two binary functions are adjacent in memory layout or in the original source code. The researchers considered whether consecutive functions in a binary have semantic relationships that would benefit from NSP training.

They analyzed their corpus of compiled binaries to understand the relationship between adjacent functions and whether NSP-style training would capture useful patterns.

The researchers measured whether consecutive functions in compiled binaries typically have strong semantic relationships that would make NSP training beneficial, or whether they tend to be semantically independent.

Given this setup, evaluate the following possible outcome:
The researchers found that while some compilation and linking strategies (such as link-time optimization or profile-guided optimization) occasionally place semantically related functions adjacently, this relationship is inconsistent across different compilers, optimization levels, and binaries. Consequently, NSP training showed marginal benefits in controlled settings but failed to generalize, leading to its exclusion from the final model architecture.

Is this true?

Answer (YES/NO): NO